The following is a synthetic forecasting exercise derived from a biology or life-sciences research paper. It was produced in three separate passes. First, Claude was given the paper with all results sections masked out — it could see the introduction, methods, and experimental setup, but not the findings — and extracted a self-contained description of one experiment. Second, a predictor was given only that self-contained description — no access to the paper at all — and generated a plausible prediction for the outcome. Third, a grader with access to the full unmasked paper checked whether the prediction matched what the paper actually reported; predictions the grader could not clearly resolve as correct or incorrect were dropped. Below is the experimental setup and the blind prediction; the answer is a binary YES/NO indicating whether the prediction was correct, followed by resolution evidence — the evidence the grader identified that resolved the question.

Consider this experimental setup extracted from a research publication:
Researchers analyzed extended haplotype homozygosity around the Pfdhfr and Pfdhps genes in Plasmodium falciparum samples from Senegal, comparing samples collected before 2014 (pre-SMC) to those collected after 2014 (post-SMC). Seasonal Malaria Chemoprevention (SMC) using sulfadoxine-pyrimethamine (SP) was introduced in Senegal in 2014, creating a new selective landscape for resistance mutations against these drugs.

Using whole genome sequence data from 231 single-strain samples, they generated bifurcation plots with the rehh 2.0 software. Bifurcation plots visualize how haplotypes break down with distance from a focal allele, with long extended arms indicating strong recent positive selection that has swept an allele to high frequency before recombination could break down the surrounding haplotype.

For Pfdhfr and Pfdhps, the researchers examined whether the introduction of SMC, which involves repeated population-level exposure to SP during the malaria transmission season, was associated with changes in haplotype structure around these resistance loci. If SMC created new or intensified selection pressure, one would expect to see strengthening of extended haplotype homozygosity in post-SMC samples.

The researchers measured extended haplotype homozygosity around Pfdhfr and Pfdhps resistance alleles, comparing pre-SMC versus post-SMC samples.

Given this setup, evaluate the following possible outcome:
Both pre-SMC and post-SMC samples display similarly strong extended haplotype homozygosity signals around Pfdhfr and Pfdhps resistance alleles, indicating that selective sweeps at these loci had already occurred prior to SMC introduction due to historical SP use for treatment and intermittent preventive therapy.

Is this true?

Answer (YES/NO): NO